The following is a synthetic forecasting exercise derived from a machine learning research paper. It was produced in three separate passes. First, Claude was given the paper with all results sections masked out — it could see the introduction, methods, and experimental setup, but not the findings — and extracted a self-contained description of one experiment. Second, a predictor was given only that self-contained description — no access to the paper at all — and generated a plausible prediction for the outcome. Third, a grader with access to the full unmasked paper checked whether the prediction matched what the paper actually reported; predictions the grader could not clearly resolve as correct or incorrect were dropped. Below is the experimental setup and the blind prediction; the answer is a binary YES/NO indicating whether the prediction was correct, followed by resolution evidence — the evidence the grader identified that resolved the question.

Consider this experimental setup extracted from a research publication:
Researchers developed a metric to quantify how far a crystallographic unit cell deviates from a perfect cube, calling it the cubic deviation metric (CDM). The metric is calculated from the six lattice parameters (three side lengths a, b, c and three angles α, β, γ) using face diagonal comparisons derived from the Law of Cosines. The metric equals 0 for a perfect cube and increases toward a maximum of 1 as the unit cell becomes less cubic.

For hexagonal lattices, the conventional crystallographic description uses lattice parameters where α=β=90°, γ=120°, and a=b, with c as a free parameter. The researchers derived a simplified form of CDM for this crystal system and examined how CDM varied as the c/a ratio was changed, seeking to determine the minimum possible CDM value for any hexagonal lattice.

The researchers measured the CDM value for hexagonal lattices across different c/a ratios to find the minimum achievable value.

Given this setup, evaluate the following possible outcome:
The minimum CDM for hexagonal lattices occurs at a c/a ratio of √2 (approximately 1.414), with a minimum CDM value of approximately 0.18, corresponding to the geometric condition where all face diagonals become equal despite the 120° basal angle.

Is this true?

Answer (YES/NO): NO